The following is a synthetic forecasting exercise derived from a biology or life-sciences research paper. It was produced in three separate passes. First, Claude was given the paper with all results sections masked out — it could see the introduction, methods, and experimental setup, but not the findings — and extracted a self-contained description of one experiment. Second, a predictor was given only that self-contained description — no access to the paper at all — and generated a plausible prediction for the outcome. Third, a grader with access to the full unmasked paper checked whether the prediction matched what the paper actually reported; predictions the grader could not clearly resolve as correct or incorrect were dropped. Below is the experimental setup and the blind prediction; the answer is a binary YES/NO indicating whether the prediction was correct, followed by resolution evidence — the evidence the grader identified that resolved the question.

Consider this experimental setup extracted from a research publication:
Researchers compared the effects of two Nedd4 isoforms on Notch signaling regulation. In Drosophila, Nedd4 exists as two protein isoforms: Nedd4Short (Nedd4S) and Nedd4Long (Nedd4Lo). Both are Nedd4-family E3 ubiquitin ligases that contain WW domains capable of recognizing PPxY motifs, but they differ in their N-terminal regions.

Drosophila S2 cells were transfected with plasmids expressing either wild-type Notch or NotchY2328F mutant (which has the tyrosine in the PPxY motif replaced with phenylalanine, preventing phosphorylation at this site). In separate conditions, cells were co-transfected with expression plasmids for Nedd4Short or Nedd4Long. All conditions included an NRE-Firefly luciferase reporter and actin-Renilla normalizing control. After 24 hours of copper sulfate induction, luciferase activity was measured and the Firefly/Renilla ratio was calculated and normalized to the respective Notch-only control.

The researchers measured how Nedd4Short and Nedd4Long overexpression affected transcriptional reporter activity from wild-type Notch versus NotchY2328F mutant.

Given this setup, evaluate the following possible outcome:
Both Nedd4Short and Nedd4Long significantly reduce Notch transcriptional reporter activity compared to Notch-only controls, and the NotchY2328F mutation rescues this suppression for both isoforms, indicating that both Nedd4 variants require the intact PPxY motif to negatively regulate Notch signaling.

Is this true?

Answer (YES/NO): NO